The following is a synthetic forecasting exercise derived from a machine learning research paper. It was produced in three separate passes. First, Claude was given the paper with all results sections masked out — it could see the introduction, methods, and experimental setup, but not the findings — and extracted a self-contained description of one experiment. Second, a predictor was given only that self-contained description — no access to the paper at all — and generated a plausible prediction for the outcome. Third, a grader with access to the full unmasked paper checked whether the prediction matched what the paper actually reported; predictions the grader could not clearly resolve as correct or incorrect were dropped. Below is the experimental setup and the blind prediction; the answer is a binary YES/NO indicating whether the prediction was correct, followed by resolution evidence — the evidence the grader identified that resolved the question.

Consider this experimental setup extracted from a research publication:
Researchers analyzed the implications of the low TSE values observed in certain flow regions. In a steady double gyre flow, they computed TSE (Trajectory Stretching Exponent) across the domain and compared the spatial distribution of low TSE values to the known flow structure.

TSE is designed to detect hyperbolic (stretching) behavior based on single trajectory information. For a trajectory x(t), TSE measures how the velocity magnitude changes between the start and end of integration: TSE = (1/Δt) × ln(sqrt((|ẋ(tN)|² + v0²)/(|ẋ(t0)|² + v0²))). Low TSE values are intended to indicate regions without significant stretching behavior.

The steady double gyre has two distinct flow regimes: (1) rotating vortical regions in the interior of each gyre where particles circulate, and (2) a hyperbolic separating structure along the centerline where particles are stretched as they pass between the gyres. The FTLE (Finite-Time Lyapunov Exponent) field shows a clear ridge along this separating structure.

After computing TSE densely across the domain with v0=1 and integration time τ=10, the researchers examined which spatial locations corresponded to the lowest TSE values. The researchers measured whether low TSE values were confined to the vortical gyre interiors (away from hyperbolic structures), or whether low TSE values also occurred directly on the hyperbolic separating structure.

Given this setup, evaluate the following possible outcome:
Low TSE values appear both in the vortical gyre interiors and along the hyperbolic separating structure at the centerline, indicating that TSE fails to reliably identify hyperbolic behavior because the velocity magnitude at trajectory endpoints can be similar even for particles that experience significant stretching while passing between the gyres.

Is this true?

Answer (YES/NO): YES